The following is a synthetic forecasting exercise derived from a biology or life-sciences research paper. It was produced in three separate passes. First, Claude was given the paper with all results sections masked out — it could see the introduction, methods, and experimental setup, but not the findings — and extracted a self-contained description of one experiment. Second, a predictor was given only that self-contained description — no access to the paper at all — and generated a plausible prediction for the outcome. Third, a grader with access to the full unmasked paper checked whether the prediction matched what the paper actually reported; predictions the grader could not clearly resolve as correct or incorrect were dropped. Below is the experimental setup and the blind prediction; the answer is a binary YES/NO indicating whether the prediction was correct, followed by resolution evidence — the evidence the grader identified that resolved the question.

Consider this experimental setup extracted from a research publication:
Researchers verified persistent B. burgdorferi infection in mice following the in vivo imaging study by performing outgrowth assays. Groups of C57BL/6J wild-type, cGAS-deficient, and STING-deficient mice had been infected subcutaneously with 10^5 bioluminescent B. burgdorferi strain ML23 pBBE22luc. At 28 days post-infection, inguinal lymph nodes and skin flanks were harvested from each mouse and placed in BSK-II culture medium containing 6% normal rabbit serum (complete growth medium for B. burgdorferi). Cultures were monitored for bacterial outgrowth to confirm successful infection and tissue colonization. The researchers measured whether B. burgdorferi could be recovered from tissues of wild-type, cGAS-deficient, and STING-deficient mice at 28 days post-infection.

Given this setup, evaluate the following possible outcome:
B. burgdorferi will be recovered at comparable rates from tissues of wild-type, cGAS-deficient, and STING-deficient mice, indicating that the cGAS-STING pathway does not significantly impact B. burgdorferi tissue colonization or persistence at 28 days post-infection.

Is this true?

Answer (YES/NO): YES